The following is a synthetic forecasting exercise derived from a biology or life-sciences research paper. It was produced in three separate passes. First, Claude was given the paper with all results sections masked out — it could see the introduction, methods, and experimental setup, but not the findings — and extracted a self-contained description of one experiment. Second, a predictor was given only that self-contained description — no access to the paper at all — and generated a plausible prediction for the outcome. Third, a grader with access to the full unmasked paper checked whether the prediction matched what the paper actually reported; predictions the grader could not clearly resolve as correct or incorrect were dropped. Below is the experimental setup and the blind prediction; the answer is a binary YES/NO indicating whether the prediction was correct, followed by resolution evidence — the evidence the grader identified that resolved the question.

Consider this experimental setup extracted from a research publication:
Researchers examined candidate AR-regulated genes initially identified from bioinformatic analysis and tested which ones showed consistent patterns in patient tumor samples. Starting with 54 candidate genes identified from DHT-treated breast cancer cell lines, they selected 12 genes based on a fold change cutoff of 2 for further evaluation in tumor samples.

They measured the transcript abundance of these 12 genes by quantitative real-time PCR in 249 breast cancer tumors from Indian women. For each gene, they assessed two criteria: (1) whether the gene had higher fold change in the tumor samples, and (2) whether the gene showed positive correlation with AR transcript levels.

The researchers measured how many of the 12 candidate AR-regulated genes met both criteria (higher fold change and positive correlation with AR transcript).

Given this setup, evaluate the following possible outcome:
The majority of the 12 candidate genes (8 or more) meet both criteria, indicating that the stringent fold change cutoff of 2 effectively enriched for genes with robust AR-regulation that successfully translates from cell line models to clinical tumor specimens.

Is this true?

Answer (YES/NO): NO